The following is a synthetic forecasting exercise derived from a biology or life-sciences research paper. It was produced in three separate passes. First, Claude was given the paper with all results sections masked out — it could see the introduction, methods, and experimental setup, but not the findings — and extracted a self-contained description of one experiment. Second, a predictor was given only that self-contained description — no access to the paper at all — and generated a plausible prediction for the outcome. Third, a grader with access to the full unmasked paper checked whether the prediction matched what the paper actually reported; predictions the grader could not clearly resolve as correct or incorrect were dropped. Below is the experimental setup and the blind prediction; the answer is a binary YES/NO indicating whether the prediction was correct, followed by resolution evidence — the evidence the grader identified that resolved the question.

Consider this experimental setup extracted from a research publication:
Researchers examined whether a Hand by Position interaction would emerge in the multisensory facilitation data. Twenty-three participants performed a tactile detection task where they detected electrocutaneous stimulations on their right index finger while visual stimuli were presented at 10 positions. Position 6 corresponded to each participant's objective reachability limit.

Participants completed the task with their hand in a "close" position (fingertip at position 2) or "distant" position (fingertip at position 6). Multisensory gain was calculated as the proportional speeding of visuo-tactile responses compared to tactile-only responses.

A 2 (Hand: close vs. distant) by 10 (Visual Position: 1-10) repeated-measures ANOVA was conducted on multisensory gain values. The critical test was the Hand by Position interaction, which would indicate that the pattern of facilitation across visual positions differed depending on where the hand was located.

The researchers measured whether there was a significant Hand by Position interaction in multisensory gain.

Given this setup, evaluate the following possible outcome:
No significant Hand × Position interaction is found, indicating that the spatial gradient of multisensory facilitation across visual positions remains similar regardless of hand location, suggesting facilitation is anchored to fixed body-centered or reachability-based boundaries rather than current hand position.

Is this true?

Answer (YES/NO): NO